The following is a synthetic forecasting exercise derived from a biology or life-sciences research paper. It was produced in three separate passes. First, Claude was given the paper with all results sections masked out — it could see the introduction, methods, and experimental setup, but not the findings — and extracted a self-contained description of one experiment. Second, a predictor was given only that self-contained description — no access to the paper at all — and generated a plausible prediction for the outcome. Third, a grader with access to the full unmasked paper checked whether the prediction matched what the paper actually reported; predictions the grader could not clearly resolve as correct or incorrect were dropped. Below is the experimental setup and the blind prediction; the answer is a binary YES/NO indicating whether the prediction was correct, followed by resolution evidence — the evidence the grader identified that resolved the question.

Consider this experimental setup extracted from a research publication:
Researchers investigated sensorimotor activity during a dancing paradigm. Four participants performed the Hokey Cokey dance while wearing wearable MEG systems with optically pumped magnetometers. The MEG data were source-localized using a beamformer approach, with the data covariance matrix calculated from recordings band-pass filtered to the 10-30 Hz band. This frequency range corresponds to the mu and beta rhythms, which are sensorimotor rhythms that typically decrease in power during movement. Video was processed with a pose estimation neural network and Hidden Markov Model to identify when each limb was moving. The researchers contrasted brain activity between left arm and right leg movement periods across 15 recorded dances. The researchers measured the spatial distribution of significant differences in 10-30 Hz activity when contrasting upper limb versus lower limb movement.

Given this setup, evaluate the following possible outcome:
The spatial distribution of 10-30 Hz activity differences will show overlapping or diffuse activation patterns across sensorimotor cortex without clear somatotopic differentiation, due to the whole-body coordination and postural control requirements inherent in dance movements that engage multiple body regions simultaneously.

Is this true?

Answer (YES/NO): NO